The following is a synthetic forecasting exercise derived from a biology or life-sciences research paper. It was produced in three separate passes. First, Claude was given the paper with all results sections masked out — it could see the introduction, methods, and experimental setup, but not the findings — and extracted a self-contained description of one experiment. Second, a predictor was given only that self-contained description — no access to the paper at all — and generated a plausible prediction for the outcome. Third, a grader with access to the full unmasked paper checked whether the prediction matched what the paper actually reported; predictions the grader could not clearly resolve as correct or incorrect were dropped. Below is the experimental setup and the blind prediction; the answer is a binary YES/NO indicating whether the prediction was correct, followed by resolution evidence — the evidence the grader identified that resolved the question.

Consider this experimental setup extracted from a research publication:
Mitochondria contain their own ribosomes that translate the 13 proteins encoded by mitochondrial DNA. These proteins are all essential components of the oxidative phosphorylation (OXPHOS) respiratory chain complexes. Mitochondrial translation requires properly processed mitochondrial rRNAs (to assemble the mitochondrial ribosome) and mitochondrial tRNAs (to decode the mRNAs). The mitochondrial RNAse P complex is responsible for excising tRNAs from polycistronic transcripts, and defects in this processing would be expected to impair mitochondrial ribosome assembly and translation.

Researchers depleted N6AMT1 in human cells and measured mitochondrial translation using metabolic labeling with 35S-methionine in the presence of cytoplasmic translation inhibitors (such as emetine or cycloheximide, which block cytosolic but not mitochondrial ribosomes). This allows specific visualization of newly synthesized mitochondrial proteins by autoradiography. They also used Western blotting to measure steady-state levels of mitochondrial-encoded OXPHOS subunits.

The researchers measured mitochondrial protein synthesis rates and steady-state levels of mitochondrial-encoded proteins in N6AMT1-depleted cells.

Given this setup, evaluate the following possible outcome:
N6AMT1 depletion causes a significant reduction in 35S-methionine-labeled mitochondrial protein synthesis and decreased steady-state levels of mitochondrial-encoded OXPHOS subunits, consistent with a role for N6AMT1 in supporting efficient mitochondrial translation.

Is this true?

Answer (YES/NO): YES